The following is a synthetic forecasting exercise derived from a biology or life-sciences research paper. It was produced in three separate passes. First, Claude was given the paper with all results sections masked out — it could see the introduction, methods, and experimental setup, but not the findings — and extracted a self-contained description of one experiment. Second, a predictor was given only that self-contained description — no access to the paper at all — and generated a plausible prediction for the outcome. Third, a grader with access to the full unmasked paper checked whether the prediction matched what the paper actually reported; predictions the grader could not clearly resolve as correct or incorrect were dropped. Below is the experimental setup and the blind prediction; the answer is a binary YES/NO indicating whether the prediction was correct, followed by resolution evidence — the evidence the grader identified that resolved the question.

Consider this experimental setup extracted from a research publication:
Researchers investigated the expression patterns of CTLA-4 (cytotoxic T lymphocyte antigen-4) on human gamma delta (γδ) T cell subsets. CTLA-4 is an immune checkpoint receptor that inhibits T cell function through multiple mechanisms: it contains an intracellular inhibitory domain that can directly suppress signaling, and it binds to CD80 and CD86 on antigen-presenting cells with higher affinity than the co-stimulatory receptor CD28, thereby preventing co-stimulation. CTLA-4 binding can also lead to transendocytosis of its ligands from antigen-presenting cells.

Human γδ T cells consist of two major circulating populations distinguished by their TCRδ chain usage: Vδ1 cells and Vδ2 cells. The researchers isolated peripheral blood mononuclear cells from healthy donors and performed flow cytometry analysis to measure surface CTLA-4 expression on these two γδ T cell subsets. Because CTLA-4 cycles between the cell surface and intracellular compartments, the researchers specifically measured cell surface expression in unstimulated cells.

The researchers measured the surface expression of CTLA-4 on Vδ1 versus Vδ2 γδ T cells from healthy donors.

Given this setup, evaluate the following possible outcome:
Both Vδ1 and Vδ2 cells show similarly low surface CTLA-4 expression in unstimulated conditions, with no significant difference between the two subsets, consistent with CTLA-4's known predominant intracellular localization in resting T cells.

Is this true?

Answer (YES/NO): YES